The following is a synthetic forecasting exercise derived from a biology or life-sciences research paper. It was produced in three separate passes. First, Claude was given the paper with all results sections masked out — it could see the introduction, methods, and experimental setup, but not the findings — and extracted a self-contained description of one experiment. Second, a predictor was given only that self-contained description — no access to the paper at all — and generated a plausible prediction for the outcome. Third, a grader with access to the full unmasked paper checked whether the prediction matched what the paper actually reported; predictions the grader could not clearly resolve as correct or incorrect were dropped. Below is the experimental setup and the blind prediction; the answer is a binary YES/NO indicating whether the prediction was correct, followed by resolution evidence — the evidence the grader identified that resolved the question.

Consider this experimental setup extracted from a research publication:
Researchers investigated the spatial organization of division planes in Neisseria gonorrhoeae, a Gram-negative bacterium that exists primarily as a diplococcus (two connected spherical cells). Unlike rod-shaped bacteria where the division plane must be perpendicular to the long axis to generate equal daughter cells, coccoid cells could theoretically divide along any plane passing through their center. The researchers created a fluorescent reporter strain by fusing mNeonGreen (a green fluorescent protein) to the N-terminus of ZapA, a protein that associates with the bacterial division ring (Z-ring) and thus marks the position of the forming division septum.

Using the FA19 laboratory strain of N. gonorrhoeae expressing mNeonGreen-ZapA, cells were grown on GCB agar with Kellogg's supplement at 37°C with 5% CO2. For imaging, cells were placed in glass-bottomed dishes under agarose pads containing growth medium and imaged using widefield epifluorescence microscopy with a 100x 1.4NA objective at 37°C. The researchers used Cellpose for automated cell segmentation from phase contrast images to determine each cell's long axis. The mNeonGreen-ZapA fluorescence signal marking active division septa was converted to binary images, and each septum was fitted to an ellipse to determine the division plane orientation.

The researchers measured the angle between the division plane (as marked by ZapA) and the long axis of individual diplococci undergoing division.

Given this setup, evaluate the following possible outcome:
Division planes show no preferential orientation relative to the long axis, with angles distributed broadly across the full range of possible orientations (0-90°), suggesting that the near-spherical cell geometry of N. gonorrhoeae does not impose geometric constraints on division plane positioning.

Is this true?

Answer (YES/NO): NO